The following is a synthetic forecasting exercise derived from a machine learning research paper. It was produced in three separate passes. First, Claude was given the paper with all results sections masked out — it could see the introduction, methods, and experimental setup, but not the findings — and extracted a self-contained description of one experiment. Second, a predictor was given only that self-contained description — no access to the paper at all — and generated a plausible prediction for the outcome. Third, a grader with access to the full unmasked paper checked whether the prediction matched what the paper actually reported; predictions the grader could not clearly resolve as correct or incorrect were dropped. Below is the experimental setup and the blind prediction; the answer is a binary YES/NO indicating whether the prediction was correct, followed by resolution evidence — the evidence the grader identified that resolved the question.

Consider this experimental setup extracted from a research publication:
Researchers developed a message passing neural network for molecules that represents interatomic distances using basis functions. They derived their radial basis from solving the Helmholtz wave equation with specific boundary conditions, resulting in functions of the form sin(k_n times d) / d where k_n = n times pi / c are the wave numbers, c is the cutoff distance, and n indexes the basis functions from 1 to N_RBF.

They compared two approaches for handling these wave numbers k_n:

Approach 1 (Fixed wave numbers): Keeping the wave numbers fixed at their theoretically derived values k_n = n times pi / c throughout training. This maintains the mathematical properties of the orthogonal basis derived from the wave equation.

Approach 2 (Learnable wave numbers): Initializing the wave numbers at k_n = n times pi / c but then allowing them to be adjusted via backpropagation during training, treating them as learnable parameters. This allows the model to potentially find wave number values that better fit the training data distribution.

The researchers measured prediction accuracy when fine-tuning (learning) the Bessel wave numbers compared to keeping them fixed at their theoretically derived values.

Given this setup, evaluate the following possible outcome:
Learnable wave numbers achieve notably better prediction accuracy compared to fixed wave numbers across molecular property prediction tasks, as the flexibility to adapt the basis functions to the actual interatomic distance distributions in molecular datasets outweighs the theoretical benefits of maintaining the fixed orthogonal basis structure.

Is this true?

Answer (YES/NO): NO